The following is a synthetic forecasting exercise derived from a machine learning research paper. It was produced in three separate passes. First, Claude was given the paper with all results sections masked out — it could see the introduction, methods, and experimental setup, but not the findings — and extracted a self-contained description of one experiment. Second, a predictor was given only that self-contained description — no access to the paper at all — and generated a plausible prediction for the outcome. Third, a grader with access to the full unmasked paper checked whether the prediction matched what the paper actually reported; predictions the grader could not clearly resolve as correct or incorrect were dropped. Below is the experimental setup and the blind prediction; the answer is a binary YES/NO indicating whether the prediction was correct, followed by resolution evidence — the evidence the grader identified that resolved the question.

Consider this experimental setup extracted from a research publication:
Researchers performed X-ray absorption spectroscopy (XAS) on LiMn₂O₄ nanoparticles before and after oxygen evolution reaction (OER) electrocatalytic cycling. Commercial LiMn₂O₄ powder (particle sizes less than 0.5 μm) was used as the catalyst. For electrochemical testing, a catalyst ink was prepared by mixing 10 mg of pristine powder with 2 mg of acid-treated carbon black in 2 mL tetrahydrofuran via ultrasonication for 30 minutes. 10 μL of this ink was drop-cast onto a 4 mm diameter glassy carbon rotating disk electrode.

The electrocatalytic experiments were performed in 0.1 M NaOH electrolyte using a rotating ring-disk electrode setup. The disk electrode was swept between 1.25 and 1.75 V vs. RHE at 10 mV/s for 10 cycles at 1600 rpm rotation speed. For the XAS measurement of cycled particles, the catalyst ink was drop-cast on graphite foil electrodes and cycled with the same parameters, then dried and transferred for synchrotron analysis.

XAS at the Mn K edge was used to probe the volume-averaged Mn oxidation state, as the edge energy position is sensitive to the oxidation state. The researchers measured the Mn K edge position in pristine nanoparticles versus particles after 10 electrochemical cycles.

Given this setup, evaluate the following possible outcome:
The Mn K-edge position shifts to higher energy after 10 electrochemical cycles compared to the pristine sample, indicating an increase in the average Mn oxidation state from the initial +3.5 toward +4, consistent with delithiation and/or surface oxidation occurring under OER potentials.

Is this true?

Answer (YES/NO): YES